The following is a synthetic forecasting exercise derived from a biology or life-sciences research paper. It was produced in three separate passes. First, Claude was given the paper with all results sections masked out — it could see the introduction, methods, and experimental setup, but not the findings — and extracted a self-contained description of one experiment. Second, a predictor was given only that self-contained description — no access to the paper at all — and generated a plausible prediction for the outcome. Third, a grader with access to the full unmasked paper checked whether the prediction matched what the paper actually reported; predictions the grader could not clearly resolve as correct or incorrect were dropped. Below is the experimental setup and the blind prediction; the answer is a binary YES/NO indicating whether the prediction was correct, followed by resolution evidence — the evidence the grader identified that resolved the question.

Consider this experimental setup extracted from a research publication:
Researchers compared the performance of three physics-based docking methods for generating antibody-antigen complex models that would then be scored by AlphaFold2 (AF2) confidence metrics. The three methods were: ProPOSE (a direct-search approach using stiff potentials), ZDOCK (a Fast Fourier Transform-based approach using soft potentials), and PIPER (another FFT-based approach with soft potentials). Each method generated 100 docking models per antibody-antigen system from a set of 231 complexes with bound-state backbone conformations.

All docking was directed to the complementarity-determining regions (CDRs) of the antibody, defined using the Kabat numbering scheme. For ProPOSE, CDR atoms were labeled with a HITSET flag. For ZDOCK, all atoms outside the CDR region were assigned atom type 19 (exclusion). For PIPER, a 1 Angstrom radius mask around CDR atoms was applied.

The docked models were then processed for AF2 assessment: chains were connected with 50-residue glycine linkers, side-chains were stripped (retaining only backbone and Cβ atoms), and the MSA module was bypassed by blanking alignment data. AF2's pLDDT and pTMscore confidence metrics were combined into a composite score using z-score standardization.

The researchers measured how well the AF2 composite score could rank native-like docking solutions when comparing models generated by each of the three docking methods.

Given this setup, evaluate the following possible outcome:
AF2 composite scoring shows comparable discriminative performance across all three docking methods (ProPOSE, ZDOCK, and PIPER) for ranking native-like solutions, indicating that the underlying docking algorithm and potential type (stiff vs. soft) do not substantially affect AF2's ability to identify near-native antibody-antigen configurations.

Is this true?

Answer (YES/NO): NO